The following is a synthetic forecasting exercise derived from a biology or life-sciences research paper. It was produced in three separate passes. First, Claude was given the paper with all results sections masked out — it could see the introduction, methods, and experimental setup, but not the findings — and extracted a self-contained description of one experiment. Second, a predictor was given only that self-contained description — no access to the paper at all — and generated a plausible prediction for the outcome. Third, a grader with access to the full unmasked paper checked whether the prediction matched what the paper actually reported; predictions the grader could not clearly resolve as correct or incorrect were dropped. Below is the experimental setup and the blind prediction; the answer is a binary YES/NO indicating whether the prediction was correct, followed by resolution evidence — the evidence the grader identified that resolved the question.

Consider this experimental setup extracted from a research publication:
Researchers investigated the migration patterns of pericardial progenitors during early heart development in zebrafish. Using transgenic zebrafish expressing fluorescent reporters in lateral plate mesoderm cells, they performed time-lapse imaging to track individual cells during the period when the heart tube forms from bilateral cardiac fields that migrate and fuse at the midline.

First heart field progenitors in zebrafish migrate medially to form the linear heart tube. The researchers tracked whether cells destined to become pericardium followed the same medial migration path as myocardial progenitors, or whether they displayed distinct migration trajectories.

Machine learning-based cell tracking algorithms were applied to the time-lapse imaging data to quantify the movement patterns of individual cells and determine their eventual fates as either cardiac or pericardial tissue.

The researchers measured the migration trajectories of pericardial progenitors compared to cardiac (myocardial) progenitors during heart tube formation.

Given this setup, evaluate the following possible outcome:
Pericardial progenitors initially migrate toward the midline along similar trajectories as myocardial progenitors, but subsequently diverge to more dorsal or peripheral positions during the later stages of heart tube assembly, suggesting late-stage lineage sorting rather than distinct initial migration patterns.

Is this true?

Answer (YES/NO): NO